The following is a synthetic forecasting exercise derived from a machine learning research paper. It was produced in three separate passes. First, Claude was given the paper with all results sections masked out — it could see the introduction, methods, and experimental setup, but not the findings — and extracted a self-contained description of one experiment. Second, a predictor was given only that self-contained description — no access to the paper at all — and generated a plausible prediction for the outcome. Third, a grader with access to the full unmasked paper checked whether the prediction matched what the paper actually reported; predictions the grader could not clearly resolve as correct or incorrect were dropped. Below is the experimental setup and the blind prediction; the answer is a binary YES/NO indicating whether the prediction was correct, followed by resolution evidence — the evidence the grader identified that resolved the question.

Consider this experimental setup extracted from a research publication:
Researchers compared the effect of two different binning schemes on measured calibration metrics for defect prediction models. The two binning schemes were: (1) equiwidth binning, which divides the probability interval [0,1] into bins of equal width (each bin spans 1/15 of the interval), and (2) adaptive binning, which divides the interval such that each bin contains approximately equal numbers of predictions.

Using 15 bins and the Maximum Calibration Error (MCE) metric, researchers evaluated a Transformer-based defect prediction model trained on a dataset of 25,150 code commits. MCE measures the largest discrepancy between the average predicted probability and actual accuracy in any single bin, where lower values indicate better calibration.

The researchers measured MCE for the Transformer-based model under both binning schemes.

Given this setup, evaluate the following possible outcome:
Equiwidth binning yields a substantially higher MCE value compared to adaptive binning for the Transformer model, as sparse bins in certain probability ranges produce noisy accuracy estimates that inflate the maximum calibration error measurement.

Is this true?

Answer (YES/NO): YES